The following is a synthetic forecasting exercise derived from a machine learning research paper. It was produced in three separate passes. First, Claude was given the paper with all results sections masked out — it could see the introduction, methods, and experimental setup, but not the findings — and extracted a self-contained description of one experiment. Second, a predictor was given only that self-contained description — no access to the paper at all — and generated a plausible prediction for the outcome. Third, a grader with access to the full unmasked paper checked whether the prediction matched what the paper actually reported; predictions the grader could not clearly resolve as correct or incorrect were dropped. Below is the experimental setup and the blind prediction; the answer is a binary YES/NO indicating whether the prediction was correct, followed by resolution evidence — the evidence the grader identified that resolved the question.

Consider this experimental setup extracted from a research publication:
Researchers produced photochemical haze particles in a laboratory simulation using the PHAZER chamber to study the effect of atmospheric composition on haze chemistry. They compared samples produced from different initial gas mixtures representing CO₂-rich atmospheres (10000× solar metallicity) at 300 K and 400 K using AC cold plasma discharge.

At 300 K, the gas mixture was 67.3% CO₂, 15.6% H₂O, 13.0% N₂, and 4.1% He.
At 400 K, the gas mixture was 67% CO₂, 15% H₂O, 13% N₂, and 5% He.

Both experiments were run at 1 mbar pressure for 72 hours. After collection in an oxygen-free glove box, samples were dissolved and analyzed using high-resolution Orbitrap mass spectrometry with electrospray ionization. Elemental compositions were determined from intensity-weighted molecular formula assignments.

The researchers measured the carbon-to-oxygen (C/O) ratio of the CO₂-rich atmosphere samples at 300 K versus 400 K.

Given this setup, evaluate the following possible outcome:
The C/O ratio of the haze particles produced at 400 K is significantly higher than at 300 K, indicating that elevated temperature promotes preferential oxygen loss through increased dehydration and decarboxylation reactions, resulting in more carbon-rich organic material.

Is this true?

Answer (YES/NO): NO